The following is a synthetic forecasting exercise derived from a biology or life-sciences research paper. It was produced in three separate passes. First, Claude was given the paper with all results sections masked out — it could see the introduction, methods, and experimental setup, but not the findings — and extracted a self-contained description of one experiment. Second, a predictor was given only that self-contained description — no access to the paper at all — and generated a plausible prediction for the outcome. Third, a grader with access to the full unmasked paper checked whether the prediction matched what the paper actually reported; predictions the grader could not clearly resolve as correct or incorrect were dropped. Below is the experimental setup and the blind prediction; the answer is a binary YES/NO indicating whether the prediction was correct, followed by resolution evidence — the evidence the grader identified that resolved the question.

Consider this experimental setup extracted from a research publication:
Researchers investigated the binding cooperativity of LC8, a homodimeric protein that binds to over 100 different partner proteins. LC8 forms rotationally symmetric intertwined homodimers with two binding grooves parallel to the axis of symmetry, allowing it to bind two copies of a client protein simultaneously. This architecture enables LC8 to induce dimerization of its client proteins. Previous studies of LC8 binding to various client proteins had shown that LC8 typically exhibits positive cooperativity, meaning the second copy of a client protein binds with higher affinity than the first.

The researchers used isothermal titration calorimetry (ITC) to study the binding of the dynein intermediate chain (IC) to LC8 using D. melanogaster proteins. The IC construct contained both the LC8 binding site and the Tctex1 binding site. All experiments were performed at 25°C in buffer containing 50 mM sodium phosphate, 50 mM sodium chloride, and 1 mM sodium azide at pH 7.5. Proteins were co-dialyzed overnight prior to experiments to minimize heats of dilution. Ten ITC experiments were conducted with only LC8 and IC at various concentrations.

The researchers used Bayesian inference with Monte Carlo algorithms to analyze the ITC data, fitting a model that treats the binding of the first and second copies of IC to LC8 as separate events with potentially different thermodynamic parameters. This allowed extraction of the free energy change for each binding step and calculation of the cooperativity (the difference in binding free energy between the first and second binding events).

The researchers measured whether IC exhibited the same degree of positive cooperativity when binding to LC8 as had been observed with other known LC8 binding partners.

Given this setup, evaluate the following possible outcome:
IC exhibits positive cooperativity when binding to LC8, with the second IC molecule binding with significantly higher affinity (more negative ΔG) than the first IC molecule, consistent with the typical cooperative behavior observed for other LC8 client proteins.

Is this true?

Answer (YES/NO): NO